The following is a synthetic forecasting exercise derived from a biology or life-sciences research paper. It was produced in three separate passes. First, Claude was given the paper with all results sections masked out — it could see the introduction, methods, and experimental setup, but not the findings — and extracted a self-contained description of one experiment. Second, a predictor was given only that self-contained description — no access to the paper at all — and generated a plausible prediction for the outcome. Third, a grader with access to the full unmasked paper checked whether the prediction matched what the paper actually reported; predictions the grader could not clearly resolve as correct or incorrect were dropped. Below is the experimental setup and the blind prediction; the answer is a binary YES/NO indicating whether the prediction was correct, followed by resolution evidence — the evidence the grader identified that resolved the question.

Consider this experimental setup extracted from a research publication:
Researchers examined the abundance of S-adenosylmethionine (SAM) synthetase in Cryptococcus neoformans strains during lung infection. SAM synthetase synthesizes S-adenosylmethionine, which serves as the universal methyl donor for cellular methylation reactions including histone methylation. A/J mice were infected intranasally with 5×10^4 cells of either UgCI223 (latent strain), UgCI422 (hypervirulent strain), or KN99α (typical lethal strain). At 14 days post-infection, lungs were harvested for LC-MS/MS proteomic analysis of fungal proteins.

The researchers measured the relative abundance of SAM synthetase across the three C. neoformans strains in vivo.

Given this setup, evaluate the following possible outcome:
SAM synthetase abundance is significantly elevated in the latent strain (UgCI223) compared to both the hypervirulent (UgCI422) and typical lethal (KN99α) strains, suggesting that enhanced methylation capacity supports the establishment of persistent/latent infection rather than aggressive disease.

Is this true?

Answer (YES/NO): NO